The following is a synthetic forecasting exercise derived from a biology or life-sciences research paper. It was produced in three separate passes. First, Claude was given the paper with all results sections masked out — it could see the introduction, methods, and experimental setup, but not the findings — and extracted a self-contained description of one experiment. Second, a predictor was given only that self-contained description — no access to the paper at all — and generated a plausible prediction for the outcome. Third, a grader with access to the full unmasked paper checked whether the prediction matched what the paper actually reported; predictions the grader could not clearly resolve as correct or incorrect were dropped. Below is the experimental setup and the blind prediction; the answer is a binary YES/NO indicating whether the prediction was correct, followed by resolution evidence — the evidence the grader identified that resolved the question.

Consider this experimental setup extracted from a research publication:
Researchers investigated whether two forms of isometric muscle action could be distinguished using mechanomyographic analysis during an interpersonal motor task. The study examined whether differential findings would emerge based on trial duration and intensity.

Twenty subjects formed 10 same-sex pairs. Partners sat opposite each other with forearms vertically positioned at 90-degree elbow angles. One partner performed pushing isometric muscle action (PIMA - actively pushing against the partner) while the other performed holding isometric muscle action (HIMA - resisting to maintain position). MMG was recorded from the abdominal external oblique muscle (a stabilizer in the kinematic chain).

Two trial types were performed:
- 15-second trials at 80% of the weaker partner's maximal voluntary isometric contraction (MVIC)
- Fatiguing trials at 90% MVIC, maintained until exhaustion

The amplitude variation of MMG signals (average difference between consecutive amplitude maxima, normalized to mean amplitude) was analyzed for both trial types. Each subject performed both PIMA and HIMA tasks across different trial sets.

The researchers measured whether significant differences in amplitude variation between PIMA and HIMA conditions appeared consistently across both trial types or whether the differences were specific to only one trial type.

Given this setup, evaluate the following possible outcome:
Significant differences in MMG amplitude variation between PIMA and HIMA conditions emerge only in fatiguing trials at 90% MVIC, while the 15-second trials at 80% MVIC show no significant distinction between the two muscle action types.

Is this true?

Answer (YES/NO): NO